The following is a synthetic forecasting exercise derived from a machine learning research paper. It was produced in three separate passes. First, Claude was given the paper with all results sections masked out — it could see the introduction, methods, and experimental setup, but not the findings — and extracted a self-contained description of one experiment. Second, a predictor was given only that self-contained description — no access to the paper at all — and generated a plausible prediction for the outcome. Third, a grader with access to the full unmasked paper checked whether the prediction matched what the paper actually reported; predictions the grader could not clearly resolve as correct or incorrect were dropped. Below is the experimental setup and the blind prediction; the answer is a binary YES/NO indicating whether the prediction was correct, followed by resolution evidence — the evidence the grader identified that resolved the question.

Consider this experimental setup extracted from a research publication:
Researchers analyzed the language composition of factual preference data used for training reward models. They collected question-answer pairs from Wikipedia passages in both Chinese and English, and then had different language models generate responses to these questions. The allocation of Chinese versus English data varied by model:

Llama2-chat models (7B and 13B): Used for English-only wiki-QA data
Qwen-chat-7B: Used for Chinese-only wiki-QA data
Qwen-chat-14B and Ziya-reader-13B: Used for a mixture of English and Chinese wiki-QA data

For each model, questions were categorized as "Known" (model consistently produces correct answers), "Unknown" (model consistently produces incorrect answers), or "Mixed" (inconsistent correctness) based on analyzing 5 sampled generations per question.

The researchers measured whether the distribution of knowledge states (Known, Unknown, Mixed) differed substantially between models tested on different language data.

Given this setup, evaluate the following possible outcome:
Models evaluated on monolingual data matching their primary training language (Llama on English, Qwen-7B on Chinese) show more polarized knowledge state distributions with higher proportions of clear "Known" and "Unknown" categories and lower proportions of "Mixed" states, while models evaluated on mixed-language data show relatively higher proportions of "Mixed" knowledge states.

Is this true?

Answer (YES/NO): NO